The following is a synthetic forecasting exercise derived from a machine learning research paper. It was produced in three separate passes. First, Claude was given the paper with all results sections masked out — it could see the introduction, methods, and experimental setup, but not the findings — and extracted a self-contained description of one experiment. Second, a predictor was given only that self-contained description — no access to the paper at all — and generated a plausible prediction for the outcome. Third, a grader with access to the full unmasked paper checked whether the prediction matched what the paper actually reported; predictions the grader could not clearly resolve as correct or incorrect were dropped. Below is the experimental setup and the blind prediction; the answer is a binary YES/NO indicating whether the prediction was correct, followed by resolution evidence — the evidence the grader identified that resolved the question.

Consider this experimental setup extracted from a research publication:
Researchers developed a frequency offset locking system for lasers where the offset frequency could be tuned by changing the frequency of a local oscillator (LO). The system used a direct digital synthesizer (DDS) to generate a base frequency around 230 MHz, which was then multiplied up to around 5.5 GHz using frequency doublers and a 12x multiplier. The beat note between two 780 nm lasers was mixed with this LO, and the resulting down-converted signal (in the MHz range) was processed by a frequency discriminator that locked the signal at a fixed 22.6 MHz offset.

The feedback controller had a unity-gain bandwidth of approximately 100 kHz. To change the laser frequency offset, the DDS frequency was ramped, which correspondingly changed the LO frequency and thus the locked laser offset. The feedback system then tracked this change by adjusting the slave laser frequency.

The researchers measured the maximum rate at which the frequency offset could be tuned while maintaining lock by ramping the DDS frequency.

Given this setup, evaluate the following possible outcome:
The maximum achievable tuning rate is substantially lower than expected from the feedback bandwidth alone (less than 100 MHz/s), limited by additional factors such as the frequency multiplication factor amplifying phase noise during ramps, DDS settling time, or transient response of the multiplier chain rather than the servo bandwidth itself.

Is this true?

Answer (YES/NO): NO